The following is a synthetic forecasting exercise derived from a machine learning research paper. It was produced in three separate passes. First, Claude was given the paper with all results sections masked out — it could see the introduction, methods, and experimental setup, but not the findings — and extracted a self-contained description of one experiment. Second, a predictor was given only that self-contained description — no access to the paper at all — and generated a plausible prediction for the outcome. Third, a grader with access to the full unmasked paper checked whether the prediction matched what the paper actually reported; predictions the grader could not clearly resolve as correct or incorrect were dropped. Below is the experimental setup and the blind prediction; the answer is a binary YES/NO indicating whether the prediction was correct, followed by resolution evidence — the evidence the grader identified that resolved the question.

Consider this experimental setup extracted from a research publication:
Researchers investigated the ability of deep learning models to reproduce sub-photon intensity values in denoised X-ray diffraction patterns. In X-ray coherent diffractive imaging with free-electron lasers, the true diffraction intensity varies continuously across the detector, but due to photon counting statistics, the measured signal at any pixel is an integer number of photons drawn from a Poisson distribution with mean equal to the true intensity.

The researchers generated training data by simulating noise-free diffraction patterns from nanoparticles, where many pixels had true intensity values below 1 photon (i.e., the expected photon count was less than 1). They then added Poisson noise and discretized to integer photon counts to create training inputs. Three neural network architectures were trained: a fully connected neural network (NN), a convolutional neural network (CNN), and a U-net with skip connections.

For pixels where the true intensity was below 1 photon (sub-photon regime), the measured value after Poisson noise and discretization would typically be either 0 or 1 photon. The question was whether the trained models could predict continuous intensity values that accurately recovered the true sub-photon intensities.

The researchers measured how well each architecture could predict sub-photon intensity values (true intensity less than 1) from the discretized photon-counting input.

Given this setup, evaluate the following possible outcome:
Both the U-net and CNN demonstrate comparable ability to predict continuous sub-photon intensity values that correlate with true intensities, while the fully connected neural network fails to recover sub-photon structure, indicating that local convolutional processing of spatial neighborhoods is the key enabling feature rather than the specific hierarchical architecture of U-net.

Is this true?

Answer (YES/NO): NO